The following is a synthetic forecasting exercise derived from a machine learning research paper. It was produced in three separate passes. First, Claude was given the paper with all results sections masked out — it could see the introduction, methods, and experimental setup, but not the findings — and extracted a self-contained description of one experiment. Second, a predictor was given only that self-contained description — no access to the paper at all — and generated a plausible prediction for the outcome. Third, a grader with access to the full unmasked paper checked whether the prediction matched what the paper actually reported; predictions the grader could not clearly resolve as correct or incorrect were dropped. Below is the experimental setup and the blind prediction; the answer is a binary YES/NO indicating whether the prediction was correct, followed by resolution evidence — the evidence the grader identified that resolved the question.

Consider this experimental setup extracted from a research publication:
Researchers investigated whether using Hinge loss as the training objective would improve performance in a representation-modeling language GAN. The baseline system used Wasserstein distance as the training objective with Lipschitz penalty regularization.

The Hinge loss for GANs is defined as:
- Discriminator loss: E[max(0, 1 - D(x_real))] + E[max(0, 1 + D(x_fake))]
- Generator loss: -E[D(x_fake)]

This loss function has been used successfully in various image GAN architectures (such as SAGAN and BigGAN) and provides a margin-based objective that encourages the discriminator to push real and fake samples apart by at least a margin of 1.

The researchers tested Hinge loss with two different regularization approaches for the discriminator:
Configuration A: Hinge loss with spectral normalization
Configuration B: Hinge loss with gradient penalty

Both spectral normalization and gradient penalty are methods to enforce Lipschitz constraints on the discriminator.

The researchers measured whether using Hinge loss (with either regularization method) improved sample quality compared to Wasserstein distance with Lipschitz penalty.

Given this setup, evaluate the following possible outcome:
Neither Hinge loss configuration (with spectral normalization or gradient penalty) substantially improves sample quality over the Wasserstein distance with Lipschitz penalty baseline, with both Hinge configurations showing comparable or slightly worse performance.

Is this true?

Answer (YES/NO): YES